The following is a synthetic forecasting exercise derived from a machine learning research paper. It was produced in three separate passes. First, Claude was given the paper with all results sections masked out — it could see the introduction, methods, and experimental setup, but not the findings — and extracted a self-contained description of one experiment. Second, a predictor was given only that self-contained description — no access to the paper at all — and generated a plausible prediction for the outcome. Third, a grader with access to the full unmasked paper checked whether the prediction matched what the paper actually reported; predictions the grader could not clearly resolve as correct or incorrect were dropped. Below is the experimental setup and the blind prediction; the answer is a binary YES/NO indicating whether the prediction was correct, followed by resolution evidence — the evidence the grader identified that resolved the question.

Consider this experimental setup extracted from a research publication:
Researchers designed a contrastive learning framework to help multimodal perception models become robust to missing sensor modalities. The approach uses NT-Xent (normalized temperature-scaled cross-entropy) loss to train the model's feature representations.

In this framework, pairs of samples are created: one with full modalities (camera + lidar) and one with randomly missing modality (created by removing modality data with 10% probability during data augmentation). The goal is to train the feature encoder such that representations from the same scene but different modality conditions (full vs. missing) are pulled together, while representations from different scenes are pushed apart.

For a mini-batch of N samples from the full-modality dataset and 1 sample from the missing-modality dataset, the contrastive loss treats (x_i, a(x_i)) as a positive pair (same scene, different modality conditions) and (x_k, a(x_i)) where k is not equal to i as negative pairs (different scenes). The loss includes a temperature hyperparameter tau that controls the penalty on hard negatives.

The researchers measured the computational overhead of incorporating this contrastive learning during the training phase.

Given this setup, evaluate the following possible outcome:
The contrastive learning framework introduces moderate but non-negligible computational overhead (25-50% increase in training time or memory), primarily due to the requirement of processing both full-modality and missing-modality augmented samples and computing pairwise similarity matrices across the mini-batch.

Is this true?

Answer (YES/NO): NO